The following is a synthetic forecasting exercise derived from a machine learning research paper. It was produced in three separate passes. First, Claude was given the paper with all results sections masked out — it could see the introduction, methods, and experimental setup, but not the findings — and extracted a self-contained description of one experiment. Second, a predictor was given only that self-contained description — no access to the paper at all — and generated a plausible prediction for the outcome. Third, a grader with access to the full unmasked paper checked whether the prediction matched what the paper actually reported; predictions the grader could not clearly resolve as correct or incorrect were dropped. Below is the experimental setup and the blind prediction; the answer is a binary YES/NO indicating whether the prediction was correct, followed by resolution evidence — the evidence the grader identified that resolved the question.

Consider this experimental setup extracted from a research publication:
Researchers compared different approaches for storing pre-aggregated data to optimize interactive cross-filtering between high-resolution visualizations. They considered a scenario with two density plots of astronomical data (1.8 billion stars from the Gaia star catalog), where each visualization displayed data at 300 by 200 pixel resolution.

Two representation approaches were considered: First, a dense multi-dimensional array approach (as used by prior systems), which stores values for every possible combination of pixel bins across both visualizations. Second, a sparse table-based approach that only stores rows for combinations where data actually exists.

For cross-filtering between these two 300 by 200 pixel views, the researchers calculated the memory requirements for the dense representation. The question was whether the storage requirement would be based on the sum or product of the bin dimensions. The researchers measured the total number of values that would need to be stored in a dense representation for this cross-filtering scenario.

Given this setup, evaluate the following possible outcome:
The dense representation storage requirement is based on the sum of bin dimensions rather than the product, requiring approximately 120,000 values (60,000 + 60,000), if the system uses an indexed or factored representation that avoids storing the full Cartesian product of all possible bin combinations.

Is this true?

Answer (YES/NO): NO